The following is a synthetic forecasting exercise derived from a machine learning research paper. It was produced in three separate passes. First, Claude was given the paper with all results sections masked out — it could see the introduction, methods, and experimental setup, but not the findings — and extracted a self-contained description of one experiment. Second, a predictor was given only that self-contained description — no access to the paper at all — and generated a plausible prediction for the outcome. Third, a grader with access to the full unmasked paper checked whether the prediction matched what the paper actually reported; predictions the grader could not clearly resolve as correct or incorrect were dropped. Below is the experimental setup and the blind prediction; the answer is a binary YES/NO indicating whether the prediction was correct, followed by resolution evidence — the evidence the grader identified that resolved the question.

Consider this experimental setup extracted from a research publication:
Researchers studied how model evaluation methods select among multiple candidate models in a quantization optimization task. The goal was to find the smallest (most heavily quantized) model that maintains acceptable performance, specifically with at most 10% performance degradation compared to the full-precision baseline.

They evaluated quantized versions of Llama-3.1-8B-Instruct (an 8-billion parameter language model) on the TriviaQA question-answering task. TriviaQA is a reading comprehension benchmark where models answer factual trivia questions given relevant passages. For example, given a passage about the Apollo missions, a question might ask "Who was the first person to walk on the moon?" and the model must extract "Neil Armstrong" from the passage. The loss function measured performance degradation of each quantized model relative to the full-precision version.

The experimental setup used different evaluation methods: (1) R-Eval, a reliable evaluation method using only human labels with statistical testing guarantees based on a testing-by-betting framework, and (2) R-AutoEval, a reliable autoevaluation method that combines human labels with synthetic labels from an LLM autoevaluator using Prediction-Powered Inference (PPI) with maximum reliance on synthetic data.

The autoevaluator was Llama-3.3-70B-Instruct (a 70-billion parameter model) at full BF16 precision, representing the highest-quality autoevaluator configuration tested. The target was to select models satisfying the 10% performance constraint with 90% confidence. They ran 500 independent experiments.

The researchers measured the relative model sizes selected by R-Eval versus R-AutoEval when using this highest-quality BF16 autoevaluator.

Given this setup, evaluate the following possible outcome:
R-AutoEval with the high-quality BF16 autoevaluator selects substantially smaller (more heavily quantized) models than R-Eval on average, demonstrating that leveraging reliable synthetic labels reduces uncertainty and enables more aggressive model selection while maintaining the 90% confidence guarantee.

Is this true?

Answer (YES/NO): NO